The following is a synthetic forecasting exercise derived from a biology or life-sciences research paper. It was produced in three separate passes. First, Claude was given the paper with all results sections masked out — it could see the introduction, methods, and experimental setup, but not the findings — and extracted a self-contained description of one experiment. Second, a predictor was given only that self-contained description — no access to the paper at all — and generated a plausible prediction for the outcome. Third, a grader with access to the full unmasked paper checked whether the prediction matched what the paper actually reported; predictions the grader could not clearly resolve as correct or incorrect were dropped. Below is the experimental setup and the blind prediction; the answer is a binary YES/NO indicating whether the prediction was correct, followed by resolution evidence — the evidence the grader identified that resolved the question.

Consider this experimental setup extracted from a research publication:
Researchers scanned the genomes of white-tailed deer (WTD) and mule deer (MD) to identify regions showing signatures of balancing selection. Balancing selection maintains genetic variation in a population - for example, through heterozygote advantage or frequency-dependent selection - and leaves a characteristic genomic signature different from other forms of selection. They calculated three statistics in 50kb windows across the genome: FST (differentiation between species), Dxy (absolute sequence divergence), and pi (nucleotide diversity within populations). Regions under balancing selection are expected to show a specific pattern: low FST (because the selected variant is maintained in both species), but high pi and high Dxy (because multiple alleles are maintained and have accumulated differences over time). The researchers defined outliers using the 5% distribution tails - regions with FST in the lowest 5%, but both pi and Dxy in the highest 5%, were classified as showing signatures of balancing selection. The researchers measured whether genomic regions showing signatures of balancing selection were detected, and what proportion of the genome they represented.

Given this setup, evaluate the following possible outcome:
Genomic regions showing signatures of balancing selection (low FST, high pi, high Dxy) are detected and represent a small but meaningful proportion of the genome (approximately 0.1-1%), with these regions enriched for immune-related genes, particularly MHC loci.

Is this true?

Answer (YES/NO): NO